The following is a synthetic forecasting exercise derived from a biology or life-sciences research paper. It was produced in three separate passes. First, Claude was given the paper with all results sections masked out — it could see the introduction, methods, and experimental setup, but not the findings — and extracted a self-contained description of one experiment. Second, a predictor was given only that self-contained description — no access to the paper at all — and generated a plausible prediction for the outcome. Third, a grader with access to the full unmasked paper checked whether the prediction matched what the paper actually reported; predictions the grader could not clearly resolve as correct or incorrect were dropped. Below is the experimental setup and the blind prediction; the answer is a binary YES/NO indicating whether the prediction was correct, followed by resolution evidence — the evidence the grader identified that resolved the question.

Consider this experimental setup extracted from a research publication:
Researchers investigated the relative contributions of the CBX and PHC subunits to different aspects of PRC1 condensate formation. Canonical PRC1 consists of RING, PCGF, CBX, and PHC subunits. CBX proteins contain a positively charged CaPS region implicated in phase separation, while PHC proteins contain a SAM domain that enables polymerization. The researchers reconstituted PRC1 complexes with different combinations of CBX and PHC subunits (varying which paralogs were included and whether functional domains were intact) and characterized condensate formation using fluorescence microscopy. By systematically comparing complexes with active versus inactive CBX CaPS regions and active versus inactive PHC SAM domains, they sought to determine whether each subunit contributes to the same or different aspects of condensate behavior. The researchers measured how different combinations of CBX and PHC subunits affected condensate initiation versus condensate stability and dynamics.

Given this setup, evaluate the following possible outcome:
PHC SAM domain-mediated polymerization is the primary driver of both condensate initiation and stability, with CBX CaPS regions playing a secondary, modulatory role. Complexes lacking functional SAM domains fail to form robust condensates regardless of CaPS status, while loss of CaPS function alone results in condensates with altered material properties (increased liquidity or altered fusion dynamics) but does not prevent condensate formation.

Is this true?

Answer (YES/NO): NO